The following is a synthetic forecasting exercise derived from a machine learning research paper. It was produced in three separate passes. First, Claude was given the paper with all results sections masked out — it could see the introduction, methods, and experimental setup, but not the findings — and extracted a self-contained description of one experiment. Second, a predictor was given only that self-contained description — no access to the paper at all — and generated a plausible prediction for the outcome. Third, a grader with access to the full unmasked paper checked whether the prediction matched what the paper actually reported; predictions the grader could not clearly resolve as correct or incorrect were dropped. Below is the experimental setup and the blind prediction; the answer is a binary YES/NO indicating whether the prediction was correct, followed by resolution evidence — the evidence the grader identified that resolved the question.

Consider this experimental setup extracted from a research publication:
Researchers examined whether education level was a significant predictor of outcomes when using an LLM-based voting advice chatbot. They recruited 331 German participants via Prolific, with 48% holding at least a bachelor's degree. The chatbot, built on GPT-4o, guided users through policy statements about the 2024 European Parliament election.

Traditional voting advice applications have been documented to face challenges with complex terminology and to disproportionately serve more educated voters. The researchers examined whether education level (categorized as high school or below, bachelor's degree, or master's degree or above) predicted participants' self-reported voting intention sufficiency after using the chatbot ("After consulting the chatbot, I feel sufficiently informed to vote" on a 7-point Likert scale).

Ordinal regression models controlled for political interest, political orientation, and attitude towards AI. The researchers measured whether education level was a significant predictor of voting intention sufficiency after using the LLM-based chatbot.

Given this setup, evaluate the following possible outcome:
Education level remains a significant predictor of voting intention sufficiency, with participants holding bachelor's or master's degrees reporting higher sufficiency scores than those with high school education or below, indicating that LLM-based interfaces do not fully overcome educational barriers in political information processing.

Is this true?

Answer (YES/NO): NO